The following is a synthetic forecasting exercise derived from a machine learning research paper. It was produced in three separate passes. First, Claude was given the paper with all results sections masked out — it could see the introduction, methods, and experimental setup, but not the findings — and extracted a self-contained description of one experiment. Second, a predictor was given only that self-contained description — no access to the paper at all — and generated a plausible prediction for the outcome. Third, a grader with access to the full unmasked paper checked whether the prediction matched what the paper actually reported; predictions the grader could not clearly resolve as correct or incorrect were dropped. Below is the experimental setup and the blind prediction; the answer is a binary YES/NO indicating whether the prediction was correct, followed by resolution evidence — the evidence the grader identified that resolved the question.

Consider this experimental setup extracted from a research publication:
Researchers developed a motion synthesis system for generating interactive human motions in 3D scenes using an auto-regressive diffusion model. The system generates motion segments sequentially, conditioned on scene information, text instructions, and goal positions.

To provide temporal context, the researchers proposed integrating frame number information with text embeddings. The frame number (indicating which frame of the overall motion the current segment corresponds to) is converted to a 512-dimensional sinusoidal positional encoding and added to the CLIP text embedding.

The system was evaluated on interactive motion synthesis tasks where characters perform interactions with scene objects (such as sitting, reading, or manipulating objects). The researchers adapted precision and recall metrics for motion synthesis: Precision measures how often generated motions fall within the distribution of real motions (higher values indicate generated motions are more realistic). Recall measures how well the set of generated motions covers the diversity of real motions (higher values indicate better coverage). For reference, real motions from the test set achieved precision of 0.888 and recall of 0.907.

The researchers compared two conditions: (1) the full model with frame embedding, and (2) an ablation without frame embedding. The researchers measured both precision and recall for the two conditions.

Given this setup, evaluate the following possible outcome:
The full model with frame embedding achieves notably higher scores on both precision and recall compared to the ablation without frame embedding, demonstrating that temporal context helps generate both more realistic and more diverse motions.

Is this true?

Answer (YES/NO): NO